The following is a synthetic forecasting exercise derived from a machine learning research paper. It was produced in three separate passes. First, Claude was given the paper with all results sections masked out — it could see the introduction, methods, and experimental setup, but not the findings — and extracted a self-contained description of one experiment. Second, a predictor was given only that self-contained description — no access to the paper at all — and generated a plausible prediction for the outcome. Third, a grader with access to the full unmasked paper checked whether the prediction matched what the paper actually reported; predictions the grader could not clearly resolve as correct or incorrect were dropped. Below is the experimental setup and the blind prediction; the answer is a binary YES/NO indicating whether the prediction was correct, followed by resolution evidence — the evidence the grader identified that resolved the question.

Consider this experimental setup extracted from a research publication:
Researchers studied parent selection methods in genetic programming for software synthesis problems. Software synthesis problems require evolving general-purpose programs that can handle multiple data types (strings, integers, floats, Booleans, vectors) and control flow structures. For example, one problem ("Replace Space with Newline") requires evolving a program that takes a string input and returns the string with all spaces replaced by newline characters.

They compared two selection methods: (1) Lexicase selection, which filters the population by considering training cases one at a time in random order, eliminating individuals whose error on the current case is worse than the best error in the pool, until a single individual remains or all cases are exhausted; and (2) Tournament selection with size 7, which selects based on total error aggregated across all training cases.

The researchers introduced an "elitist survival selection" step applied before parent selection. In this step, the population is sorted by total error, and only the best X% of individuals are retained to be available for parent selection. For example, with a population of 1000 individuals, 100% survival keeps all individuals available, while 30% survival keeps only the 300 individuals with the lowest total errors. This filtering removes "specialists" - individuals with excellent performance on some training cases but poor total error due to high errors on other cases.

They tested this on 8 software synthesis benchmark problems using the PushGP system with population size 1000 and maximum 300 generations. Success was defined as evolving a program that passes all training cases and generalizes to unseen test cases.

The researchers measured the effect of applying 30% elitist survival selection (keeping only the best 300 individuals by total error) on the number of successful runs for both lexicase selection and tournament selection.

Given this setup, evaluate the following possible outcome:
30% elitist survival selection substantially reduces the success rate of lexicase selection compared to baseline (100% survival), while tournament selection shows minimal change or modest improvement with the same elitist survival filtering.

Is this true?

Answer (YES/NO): YES